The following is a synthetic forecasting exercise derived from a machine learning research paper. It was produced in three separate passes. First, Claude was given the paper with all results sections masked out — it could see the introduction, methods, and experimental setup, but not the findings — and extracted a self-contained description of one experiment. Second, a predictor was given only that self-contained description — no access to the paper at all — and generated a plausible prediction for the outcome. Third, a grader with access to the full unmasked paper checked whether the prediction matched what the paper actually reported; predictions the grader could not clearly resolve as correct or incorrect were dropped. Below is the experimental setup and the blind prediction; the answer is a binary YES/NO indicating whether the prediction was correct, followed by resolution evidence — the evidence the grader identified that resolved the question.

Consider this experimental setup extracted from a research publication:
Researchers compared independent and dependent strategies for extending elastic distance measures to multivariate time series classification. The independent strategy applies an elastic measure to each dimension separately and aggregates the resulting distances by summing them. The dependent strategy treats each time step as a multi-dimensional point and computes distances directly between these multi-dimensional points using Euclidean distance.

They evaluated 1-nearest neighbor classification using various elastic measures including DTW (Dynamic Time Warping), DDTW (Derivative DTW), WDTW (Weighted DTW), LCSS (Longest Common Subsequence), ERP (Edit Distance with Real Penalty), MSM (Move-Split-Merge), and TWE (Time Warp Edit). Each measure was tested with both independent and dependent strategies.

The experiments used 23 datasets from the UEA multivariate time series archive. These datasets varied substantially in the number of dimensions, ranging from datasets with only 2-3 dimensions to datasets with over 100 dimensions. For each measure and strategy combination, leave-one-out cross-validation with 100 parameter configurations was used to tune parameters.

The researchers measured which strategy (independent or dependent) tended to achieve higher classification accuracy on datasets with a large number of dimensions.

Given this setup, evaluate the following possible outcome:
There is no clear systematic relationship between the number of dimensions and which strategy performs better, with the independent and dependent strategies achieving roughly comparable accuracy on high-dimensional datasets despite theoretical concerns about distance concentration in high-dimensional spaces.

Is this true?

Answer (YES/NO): NO